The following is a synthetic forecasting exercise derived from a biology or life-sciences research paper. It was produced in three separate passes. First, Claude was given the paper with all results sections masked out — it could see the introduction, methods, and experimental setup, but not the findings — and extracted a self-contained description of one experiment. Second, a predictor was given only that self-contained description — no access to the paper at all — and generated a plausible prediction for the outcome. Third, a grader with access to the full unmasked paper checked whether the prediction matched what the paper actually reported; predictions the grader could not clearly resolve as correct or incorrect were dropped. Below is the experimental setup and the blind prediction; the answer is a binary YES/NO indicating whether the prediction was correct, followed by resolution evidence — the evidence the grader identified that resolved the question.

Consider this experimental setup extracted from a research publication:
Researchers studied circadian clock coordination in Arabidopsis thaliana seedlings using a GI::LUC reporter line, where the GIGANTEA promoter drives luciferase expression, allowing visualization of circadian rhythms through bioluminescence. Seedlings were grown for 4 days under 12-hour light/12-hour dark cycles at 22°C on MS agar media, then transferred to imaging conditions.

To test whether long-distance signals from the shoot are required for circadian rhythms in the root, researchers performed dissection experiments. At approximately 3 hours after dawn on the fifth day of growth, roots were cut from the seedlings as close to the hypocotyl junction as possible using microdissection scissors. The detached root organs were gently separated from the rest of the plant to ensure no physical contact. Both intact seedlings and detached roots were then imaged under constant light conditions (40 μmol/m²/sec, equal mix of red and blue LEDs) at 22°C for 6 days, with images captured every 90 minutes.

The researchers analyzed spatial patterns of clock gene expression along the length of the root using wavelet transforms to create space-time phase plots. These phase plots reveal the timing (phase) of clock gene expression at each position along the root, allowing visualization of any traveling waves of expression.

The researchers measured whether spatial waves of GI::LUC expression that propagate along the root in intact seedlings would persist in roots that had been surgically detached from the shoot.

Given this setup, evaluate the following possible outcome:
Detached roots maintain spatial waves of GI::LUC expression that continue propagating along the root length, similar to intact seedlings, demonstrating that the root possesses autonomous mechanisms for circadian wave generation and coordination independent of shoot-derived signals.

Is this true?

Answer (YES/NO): YES